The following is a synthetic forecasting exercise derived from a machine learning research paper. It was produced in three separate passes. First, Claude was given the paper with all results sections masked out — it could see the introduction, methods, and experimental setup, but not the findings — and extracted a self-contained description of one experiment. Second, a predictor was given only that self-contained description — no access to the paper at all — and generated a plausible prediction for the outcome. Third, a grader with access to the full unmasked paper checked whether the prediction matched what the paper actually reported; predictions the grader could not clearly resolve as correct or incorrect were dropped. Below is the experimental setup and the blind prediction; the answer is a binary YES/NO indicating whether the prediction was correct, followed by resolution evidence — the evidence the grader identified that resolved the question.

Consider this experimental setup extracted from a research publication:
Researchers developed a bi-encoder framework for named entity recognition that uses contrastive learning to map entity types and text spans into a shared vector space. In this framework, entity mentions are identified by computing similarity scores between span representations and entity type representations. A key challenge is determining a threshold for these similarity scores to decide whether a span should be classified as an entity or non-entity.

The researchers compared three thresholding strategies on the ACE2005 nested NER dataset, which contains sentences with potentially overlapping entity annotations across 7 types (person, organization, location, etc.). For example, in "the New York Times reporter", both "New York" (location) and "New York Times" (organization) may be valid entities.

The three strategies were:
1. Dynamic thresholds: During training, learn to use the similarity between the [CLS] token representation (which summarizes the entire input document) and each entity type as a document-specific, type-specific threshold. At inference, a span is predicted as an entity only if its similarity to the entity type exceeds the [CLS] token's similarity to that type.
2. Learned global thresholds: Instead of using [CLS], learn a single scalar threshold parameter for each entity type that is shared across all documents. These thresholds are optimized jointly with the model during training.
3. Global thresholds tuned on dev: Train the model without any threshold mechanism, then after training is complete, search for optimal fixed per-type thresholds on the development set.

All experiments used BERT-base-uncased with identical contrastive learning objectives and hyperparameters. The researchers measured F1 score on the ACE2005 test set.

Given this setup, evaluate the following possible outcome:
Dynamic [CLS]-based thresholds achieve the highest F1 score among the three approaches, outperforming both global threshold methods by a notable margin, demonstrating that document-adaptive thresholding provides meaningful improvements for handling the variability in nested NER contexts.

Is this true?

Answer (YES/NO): YES